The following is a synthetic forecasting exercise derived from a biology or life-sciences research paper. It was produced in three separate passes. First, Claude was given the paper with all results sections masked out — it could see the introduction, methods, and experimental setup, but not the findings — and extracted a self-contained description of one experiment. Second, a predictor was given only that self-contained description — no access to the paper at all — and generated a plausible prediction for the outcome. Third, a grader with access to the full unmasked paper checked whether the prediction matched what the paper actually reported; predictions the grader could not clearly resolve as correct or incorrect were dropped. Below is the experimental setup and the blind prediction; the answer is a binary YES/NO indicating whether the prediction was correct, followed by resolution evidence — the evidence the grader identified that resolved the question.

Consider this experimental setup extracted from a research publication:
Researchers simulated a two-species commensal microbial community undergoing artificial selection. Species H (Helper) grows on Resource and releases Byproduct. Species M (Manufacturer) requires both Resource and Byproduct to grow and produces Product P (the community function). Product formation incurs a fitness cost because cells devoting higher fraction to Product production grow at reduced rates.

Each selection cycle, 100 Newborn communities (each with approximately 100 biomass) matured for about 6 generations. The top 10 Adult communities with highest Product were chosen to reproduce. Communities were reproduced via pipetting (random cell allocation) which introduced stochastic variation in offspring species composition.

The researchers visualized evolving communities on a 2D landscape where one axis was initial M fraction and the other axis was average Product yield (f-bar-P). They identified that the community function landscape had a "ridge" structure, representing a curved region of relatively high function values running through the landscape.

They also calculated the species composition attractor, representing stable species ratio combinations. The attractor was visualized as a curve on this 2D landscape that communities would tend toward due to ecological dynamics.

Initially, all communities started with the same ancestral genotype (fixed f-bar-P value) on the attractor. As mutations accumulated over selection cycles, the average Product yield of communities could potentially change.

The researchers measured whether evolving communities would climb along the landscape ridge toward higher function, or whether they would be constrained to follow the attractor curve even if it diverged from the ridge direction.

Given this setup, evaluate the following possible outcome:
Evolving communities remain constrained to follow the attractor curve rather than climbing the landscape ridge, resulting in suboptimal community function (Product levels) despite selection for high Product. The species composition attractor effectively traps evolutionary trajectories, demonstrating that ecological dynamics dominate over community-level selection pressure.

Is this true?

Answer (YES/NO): YES